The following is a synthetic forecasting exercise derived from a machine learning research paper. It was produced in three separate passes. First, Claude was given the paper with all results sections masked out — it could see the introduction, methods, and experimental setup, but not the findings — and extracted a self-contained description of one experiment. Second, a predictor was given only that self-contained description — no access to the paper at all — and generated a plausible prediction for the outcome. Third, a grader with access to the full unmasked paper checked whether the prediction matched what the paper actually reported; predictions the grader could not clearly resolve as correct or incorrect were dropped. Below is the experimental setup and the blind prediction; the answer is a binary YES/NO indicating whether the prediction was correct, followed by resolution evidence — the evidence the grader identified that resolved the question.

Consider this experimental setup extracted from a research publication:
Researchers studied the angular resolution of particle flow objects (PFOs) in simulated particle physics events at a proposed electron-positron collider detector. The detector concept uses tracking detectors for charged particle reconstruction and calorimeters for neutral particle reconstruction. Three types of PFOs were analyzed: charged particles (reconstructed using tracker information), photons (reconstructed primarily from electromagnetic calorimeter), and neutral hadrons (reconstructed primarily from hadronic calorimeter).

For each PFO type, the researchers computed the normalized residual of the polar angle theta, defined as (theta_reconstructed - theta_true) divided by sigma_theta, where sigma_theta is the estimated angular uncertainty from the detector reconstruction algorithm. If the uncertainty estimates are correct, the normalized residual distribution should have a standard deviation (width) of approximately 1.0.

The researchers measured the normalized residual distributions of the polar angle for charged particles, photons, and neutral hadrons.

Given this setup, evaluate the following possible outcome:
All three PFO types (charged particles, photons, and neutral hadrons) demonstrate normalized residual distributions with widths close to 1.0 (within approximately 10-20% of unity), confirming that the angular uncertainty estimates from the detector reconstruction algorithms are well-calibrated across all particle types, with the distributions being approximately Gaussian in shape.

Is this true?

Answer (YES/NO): NO